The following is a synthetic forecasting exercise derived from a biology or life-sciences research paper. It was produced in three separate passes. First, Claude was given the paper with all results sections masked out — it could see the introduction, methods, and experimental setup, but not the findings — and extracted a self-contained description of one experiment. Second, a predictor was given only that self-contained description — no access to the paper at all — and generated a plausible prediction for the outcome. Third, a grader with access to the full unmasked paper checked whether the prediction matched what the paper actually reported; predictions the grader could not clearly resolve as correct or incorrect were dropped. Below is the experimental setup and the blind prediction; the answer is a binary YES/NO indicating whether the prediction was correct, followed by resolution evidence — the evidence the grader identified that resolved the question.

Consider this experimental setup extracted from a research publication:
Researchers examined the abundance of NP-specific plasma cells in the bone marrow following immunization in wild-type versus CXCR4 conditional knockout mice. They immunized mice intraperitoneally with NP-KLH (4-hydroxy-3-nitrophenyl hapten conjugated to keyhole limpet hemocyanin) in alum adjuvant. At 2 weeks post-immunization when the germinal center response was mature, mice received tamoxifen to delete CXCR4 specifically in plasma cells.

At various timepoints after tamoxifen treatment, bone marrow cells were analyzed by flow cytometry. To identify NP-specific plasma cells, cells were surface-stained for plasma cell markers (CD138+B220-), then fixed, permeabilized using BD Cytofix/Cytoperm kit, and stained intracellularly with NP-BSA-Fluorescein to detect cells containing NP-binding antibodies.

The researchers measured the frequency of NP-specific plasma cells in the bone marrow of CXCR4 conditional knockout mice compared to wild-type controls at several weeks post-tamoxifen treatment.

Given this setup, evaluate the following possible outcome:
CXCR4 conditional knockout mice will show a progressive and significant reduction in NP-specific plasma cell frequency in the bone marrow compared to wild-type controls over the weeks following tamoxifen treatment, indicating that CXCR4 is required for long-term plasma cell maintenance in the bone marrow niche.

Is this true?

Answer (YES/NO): YES